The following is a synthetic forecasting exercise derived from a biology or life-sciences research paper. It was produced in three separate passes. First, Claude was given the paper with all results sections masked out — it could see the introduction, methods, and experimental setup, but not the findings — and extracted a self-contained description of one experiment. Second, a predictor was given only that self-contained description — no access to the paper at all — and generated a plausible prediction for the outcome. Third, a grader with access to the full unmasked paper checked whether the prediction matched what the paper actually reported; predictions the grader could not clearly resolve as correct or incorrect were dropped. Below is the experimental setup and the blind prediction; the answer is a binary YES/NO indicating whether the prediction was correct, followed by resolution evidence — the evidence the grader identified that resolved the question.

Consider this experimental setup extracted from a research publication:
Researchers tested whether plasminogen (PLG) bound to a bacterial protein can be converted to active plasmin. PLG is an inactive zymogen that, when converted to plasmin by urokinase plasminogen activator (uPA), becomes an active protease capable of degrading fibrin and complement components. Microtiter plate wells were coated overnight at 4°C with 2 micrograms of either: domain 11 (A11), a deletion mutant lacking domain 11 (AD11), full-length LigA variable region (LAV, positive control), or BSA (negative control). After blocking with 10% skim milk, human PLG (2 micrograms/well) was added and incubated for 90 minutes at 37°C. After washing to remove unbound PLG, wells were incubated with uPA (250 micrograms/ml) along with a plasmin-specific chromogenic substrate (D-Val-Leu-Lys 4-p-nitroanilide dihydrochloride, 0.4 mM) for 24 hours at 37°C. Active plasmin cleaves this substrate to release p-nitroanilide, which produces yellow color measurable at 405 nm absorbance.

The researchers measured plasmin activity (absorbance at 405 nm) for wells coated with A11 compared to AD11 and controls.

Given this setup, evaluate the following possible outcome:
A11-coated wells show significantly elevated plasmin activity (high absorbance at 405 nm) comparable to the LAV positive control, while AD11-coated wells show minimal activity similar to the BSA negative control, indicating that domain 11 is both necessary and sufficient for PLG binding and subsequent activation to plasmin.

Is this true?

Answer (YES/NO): YES